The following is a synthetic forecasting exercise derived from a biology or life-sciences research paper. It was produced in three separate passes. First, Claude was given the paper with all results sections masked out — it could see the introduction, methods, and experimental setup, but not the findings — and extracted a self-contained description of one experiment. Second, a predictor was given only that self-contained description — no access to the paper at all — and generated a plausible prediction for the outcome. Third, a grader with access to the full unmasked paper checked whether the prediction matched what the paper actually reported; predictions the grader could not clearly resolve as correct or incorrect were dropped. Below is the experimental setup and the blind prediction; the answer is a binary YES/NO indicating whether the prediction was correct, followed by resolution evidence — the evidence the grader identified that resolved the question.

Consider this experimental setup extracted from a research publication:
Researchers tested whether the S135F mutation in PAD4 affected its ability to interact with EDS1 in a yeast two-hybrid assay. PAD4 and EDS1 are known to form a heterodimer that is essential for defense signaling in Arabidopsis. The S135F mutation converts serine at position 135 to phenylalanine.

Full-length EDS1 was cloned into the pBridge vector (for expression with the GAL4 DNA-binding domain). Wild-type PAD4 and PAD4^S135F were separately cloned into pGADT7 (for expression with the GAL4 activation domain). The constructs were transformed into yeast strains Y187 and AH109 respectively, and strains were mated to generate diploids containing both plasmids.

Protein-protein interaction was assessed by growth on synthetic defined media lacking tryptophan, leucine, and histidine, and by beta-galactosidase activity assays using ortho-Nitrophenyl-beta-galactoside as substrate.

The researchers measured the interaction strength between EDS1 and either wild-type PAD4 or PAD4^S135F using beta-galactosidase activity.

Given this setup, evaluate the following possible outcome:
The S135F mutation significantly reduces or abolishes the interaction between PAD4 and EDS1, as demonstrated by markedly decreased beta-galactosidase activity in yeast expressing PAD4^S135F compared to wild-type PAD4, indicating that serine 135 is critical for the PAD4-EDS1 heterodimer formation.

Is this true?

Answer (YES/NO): NO